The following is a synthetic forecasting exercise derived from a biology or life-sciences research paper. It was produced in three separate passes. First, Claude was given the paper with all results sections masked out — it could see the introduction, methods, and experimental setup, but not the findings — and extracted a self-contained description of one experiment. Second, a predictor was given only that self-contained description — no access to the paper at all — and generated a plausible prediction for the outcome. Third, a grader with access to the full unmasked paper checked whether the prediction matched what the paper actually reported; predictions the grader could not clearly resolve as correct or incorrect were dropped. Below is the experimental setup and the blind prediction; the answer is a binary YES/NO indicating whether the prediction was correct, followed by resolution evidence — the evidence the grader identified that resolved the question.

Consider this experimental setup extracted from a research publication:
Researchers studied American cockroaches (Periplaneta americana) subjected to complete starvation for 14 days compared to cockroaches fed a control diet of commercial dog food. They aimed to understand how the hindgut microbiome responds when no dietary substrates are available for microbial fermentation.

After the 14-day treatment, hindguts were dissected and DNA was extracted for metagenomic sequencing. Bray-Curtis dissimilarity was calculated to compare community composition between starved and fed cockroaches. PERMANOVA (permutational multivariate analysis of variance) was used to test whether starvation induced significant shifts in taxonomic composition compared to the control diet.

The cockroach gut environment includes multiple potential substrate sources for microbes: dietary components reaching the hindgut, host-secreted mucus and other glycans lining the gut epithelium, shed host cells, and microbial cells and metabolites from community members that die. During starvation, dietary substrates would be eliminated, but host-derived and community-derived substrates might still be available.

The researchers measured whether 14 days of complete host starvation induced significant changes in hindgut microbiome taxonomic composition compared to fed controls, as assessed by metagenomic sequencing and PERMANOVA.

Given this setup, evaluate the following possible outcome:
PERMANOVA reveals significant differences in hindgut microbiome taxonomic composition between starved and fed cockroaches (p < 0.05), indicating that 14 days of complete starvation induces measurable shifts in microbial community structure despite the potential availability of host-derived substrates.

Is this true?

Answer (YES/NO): NO